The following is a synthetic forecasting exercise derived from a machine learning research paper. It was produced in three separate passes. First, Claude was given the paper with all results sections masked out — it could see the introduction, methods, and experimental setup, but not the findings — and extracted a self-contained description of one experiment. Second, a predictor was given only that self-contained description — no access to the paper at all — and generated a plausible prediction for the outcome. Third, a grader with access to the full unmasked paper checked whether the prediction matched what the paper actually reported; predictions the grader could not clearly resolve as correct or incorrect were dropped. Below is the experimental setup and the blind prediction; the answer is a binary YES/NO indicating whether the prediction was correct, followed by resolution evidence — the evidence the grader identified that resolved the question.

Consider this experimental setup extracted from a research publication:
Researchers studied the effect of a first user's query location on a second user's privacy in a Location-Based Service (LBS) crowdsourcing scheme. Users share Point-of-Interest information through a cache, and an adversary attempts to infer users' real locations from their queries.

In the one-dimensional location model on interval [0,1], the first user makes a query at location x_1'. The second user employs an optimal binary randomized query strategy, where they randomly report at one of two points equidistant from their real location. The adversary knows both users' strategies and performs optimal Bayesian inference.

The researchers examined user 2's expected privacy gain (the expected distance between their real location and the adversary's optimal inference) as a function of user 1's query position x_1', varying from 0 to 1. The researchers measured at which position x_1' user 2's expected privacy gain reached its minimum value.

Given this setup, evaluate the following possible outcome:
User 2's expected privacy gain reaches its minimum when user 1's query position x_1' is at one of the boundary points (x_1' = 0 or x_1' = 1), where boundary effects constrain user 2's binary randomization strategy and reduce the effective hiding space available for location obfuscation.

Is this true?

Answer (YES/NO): NO